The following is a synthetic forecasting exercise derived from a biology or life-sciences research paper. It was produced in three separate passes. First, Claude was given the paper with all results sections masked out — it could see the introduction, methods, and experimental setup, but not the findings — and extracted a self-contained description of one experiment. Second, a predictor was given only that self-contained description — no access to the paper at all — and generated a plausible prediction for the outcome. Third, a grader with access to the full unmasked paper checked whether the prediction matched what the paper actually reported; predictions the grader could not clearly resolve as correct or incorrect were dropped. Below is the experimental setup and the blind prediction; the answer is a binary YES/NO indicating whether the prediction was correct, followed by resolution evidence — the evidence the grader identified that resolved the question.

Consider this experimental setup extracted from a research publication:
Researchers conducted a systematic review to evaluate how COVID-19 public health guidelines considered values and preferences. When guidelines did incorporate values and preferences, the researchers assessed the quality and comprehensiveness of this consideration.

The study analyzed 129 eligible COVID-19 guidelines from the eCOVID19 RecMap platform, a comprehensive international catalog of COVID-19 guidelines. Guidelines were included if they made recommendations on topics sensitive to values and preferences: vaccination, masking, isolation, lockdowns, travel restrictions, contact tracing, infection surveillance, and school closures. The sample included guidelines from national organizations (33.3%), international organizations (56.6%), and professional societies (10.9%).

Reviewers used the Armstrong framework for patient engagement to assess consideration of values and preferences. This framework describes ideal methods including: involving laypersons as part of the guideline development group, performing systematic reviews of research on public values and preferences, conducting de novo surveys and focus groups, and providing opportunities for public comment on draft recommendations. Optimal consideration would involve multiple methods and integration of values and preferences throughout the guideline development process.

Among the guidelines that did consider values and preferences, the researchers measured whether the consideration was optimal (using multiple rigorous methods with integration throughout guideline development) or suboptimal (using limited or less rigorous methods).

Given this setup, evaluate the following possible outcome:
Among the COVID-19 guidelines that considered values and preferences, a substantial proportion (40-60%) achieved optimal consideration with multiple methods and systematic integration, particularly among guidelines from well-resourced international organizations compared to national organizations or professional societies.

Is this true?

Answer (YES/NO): NO